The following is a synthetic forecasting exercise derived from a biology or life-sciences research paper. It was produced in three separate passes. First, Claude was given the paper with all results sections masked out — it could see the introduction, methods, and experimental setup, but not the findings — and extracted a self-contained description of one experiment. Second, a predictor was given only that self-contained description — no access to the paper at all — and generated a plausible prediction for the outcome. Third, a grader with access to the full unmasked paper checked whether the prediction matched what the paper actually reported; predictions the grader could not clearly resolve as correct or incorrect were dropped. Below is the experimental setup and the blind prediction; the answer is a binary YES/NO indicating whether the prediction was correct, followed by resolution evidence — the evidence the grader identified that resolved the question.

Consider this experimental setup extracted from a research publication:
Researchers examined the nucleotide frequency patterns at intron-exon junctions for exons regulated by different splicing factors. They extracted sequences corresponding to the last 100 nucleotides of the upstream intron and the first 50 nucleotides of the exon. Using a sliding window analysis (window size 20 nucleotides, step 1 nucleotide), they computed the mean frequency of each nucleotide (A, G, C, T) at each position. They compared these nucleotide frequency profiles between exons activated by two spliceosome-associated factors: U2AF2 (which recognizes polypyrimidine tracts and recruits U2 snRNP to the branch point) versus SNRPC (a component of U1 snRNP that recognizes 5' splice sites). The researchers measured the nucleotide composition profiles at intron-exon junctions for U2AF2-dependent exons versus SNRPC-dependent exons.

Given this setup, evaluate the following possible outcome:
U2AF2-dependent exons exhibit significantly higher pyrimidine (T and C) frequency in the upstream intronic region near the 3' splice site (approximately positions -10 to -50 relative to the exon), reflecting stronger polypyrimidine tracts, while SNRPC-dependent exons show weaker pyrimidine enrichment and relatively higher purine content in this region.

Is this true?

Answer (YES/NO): NO